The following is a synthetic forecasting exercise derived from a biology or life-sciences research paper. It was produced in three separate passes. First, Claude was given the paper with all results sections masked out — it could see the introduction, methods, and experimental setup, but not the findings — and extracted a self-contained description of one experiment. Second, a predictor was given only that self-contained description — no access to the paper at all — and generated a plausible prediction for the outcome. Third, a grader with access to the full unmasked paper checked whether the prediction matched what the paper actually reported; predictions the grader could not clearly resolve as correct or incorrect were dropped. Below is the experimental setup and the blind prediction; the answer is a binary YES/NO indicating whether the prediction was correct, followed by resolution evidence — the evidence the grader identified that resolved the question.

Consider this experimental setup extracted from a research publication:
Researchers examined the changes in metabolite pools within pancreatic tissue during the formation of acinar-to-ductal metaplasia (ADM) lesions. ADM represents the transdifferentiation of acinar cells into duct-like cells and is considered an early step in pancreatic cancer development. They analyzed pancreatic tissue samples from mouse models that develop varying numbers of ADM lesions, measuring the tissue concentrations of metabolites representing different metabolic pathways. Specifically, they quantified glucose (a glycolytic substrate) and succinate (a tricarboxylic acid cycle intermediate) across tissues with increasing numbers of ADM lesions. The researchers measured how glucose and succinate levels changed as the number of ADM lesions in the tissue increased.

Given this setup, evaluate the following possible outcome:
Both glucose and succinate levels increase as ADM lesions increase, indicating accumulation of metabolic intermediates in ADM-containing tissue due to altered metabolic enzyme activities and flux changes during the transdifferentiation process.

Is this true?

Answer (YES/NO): NO